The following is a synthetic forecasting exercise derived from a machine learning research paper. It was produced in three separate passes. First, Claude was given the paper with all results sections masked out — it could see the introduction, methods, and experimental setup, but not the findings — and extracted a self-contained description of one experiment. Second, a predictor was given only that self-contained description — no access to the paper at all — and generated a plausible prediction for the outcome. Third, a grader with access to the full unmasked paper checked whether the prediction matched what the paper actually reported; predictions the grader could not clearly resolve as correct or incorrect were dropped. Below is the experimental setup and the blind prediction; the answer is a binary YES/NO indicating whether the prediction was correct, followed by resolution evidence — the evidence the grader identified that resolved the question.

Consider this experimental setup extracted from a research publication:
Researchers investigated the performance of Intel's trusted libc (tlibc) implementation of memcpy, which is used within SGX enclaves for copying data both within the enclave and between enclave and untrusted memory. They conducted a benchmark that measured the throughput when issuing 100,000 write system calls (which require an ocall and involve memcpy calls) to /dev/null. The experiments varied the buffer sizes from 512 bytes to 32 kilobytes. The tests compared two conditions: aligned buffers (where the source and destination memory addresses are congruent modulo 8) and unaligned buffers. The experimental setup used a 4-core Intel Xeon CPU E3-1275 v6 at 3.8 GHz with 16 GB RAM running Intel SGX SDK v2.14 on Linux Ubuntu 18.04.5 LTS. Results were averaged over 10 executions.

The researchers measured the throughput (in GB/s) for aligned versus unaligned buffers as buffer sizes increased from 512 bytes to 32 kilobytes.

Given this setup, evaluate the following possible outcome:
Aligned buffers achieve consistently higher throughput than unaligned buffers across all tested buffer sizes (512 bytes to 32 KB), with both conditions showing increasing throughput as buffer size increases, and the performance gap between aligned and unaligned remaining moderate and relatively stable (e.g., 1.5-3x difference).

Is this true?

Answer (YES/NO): NO